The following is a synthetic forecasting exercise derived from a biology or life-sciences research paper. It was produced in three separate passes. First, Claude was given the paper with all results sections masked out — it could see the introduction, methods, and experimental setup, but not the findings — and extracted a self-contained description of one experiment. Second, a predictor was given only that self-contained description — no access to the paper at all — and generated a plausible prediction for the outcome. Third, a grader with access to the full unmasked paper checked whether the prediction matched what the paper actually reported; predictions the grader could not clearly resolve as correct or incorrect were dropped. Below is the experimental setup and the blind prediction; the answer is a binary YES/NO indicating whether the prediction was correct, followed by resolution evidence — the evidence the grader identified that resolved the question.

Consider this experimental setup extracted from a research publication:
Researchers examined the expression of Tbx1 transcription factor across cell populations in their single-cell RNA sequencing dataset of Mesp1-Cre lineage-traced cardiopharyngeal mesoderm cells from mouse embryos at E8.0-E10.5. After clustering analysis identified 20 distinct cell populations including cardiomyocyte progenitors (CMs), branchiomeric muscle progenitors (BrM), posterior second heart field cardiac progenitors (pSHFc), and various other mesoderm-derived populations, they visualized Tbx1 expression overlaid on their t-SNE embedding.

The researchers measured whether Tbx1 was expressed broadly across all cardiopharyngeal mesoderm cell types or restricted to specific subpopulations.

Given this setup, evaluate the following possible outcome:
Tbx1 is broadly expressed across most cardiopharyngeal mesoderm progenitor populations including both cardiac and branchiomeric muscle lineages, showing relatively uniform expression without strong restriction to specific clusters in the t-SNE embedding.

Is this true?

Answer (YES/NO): NO